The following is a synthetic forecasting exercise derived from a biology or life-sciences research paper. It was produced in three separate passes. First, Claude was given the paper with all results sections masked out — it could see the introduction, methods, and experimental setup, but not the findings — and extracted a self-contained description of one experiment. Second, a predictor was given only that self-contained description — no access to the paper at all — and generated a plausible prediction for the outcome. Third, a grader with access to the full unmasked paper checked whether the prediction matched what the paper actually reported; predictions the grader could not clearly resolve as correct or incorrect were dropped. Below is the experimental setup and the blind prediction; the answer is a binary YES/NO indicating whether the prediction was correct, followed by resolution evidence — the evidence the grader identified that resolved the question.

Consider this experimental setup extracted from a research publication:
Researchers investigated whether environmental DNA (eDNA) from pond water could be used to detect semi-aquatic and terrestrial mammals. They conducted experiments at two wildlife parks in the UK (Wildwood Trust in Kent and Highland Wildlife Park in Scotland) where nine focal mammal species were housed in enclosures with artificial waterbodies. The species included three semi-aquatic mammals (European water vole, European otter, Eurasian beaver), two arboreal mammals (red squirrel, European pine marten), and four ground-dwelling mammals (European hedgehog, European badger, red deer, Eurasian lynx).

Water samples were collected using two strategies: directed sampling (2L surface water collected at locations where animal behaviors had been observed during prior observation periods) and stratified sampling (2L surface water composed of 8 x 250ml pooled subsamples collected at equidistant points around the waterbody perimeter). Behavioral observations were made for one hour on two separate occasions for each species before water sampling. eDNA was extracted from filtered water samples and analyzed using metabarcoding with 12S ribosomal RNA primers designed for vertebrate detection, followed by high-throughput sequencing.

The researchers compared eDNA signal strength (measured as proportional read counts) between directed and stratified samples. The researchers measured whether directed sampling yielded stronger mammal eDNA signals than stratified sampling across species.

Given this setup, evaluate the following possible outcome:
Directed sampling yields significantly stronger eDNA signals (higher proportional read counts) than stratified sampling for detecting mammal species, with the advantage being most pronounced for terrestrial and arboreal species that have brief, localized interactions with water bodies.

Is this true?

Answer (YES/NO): NO